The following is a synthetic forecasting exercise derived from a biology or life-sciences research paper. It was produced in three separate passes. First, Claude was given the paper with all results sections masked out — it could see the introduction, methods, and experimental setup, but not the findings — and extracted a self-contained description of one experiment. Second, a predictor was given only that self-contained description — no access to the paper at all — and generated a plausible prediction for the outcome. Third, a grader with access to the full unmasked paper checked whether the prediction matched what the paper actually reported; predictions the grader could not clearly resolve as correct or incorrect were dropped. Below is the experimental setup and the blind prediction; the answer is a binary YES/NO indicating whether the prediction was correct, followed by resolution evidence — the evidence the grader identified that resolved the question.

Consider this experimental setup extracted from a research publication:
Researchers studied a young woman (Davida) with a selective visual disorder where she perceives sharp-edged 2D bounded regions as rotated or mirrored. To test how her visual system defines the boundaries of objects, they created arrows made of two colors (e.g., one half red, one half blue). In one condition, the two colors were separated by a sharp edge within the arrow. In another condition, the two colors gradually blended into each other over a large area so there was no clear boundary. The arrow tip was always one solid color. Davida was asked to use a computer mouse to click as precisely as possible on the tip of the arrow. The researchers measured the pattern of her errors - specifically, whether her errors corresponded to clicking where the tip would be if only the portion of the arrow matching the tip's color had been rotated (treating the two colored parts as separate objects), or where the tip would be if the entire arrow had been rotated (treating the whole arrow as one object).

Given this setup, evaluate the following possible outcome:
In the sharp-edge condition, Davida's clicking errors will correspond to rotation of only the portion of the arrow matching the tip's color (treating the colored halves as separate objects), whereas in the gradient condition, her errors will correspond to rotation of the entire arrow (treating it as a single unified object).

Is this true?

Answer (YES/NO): YES